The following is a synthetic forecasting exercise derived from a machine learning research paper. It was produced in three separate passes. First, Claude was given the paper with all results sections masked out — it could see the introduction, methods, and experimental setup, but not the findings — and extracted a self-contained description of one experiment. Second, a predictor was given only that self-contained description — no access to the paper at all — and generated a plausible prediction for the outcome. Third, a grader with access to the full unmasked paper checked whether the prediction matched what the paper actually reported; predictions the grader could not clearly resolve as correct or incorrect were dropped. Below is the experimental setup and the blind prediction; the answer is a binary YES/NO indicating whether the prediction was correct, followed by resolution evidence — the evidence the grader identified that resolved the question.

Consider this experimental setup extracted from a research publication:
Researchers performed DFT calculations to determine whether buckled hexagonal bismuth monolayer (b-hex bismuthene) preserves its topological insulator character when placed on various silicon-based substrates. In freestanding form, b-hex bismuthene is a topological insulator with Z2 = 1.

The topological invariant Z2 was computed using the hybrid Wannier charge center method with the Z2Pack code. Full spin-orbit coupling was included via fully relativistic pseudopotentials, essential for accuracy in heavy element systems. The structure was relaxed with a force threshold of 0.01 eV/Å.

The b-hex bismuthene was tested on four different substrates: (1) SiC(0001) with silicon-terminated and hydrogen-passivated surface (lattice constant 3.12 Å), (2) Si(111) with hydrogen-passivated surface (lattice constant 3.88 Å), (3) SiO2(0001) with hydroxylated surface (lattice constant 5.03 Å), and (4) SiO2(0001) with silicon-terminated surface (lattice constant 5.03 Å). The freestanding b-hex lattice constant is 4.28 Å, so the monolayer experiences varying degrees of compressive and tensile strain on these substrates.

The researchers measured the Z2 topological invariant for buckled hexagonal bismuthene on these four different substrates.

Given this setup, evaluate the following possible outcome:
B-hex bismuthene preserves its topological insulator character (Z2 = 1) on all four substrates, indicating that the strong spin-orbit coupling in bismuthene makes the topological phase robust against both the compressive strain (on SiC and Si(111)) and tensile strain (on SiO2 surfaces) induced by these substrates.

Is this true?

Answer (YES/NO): YES